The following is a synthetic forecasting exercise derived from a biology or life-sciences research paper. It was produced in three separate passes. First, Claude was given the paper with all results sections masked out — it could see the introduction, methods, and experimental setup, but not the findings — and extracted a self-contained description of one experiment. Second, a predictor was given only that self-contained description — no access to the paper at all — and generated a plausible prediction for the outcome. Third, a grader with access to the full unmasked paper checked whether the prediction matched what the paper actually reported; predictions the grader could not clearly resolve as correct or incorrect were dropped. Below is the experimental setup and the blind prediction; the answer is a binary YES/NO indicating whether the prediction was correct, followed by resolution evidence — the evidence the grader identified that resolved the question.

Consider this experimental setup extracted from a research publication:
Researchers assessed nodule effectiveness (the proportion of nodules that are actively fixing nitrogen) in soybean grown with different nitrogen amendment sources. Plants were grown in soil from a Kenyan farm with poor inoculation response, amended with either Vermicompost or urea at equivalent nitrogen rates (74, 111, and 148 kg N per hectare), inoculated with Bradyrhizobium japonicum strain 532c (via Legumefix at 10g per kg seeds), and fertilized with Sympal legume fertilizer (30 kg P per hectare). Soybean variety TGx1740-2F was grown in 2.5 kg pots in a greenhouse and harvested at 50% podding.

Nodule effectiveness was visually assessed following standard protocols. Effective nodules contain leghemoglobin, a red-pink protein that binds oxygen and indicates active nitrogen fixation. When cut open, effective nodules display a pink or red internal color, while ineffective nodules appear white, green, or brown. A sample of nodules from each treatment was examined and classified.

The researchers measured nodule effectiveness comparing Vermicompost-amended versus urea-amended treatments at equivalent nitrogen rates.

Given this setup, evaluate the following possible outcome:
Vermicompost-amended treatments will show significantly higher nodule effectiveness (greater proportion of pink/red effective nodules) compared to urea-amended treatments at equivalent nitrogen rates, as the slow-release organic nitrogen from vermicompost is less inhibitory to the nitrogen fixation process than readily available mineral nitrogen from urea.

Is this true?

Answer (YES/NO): YES